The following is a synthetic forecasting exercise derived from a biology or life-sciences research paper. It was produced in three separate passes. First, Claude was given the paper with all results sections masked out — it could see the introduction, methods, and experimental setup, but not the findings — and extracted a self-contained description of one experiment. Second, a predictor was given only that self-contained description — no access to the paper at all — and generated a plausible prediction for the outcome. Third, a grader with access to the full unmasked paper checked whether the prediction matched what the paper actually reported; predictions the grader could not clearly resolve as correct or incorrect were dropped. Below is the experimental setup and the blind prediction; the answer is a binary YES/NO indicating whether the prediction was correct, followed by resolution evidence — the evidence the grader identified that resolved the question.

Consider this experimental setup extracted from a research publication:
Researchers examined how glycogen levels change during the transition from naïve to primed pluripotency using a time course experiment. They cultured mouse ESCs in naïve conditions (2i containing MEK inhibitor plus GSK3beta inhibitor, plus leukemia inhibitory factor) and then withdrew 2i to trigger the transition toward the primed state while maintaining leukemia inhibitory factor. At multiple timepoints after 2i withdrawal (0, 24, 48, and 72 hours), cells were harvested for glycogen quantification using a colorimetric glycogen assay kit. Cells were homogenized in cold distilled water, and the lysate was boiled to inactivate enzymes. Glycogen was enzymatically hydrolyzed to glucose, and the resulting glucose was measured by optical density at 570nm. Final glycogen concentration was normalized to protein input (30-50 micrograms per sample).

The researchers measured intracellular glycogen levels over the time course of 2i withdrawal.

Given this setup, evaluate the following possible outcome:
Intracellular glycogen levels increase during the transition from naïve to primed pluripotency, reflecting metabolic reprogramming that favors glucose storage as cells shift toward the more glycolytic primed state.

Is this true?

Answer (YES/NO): NO